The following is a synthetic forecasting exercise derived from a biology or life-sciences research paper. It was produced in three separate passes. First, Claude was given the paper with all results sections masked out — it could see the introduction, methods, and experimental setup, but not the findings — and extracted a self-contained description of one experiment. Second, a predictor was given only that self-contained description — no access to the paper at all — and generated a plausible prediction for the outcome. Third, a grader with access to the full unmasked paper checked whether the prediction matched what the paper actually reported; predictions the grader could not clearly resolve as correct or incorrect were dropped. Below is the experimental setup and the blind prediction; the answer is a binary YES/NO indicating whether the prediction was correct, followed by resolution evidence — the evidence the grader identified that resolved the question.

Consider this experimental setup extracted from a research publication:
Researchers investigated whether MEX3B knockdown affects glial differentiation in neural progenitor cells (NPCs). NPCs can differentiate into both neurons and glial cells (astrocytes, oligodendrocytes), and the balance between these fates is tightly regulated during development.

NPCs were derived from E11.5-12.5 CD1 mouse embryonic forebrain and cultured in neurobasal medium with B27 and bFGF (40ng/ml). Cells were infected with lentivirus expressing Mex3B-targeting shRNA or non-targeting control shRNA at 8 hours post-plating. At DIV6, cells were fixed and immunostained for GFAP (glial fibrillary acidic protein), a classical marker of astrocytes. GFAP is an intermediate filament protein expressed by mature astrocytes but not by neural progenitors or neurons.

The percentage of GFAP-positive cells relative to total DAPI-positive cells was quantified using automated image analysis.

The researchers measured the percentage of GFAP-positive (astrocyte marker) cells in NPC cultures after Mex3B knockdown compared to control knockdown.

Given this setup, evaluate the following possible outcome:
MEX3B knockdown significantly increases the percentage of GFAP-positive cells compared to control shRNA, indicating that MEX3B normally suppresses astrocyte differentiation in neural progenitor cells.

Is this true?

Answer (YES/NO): NO